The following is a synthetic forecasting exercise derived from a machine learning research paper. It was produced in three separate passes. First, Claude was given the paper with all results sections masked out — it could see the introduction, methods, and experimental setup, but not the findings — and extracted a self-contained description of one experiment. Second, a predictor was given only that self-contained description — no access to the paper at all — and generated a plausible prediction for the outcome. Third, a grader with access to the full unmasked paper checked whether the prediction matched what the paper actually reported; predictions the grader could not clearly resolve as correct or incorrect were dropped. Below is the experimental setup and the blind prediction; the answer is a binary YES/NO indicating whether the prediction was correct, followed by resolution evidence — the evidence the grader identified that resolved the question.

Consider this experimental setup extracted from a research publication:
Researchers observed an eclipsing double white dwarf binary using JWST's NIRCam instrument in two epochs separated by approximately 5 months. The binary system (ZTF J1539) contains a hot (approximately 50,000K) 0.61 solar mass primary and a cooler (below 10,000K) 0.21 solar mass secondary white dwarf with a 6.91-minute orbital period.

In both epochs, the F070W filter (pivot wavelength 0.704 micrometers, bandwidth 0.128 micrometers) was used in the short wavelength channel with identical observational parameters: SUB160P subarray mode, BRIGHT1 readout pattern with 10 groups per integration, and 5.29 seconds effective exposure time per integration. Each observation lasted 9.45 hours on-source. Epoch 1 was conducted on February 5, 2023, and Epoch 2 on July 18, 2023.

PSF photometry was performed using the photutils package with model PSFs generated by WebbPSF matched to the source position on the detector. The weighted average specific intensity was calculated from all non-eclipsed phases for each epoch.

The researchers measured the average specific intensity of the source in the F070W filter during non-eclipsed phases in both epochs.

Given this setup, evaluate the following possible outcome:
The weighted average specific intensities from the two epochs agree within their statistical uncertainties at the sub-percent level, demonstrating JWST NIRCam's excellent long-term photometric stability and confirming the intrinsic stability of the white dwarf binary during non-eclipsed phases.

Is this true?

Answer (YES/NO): NO